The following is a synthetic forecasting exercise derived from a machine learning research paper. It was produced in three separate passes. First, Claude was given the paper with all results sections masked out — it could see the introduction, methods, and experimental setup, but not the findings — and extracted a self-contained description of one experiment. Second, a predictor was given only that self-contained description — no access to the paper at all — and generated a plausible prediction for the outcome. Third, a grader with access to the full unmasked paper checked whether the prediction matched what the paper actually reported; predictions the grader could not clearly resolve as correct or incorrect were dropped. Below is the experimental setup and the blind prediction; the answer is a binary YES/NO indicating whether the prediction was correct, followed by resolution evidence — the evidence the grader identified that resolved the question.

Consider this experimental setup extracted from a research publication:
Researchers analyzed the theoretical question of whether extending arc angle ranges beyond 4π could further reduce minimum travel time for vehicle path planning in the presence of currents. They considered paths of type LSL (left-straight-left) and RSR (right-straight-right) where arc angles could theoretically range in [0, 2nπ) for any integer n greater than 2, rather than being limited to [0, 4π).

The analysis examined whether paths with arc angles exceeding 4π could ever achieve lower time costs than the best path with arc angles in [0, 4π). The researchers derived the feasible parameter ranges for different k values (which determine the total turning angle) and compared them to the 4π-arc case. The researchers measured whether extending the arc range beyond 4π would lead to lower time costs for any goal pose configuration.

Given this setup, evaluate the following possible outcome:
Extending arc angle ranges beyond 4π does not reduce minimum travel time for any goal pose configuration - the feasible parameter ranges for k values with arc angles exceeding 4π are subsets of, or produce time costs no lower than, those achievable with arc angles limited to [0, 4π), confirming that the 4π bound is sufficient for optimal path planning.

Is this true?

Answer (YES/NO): YES